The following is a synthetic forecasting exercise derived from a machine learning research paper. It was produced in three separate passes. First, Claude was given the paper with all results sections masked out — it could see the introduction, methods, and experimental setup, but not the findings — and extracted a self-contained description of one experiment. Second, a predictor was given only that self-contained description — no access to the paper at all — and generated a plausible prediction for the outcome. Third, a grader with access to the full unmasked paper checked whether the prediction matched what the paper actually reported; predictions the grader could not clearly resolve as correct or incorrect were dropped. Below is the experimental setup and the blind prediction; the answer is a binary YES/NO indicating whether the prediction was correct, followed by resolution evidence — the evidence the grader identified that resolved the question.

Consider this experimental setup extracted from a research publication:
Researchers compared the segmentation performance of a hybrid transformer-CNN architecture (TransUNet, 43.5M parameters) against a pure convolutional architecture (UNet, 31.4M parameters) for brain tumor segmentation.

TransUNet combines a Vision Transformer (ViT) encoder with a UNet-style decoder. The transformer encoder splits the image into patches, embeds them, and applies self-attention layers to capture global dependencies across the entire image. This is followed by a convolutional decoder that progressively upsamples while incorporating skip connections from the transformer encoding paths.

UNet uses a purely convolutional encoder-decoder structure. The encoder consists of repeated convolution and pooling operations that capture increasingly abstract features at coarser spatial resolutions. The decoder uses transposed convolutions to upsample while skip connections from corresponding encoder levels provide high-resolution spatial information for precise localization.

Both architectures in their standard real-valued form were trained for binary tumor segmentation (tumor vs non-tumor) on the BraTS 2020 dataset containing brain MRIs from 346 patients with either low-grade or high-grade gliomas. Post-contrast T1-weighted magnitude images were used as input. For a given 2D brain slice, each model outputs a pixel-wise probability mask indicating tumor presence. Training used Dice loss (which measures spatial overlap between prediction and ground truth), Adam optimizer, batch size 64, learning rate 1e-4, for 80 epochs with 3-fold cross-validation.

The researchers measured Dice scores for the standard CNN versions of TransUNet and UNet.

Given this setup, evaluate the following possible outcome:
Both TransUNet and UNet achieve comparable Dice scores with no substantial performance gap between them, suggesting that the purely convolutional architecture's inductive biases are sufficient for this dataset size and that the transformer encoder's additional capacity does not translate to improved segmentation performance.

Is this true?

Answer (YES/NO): NO